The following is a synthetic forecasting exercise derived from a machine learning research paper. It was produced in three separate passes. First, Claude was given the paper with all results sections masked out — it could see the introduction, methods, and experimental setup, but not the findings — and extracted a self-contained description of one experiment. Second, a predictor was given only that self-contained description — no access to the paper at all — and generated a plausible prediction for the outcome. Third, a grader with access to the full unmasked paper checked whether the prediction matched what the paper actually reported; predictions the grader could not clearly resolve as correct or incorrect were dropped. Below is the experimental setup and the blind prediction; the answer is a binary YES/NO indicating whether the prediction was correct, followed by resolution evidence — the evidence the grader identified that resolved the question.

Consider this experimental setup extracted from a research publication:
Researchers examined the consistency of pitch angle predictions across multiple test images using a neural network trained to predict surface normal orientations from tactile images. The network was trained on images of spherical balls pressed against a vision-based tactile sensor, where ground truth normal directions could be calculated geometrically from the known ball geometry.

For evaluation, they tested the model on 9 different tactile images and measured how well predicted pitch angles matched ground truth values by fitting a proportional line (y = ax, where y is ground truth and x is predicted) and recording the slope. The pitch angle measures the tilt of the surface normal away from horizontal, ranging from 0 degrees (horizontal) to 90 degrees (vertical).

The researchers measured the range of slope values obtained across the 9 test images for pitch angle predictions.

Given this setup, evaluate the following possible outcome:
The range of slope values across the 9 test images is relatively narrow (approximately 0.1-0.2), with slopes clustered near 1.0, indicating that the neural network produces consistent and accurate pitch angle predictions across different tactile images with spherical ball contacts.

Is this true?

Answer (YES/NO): NO